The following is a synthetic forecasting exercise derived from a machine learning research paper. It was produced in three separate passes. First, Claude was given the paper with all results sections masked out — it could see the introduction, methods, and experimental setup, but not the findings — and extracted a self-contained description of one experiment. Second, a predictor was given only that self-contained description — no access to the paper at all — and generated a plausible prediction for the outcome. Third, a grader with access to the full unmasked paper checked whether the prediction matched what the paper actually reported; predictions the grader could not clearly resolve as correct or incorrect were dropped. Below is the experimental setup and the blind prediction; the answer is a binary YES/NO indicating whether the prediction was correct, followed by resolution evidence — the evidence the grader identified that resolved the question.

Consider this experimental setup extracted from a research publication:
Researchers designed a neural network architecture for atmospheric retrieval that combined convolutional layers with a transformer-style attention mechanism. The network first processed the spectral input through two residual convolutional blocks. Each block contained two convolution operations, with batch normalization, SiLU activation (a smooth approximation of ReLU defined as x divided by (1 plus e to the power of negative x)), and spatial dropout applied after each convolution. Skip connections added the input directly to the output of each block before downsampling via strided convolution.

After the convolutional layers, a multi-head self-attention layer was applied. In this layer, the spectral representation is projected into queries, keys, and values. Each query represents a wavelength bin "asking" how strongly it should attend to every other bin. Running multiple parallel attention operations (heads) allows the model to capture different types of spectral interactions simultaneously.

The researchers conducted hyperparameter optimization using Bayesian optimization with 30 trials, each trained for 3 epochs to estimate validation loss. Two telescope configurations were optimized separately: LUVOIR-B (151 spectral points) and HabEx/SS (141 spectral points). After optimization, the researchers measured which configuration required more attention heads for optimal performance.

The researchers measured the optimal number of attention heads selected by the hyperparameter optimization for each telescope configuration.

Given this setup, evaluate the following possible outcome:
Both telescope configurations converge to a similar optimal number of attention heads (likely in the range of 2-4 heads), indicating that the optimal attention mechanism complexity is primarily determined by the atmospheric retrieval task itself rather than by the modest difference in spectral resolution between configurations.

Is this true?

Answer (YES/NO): NO